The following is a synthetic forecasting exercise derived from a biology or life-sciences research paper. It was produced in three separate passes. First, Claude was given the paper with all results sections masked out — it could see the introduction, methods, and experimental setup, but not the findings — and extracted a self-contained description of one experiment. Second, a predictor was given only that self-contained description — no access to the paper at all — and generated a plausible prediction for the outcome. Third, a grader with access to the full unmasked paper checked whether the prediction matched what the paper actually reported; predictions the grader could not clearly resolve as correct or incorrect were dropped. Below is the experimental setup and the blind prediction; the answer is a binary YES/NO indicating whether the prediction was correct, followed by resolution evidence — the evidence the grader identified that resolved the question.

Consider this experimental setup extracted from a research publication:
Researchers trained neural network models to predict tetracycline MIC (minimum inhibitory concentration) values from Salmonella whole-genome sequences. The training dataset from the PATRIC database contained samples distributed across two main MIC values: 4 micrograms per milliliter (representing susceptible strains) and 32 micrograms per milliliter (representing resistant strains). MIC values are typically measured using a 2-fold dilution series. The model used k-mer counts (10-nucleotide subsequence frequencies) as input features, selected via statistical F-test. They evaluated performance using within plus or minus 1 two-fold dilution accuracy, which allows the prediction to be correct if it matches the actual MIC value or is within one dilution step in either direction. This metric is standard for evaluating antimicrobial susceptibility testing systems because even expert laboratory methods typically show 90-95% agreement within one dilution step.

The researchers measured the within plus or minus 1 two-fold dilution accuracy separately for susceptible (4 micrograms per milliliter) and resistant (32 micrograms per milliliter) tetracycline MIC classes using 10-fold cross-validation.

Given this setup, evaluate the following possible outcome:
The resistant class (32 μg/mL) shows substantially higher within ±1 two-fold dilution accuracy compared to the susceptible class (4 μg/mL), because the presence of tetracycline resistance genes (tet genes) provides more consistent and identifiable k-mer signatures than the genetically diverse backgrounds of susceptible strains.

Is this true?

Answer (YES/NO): NO